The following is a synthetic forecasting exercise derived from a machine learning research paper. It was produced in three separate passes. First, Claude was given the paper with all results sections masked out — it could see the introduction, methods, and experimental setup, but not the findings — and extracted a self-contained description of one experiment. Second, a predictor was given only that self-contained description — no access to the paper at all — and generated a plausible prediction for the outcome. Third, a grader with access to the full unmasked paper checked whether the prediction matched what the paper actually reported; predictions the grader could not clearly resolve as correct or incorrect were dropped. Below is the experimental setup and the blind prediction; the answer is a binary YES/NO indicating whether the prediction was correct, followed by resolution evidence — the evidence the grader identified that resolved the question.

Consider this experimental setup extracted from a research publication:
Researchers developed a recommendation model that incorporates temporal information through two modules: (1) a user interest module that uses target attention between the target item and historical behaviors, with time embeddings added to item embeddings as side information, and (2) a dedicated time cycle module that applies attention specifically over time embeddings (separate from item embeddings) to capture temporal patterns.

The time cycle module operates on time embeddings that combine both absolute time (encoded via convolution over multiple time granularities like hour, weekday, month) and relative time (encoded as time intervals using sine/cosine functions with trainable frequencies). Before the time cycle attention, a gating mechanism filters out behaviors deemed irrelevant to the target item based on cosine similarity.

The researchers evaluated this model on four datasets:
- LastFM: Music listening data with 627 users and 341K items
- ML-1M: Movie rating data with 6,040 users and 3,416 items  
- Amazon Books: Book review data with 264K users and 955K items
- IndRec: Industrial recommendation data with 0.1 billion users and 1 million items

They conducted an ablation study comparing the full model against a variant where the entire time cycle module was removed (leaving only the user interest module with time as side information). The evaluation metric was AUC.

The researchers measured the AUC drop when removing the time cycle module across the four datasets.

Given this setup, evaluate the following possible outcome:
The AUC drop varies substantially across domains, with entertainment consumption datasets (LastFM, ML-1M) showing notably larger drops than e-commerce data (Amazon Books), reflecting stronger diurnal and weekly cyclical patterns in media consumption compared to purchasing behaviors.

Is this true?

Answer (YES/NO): NO